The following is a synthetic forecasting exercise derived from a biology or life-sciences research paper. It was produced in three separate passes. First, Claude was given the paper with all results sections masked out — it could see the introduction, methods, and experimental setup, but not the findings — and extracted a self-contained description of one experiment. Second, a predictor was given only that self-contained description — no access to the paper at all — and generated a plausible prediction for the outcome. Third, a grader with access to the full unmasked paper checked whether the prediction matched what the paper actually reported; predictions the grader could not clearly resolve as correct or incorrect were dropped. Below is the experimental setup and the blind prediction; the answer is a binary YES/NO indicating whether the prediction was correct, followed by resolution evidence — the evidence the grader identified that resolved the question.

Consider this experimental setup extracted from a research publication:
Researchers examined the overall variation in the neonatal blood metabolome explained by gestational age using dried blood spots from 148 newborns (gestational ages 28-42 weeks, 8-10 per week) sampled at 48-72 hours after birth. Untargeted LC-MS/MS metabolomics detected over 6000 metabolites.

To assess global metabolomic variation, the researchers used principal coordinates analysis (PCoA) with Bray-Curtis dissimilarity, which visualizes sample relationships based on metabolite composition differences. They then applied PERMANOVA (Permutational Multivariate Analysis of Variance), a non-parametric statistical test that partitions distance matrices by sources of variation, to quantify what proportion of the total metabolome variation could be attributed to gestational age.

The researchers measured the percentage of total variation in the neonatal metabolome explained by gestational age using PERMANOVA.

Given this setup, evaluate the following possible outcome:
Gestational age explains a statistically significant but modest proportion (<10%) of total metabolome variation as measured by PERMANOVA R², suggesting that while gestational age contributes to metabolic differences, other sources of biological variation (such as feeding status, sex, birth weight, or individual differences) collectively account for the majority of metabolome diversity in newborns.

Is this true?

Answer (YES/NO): YES